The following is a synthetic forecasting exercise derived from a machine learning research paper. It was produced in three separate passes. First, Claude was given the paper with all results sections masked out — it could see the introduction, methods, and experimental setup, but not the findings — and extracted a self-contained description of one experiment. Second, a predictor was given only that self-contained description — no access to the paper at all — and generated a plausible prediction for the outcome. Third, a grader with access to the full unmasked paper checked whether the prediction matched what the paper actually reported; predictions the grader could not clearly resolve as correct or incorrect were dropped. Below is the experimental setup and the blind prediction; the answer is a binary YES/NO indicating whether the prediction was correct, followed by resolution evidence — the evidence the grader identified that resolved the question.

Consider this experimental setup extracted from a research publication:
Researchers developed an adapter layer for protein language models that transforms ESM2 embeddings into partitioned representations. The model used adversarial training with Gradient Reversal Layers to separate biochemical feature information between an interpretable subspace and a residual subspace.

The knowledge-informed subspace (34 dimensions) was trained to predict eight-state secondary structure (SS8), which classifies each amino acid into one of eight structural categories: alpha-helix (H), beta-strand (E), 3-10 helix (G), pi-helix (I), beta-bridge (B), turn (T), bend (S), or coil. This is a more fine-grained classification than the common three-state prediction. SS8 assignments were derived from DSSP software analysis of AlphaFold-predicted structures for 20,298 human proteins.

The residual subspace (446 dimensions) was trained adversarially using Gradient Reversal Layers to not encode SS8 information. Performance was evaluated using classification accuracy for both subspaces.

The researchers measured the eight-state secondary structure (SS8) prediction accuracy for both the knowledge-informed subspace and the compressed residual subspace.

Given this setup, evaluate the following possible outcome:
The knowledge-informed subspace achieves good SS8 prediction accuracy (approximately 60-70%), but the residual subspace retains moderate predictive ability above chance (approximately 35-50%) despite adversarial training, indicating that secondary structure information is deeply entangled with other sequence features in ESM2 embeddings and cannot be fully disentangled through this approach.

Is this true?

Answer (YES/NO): NO